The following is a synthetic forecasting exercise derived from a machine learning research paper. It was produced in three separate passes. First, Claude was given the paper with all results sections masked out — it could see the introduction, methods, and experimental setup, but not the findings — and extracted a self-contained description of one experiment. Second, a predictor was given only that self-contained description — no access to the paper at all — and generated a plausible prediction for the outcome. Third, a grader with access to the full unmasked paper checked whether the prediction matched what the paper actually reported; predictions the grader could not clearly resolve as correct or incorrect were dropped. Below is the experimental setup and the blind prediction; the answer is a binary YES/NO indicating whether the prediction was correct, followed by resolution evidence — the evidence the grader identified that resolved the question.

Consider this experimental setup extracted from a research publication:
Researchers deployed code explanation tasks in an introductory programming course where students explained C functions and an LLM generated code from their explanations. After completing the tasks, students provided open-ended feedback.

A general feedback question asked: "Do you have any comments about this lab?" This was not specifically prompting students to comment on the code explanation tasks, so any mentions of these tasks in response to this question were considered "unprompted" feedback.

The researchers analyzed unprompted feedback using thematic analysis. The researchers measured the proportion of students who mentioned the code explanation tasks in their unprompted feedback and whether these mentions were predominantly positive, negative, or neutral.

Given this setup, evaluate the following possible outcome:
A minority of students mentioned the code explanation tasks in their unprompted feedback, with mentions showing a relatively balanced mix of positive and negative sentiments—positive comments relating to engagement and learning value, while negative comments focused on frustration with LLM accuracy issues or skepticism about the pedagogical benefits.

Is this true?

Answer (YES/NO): NO